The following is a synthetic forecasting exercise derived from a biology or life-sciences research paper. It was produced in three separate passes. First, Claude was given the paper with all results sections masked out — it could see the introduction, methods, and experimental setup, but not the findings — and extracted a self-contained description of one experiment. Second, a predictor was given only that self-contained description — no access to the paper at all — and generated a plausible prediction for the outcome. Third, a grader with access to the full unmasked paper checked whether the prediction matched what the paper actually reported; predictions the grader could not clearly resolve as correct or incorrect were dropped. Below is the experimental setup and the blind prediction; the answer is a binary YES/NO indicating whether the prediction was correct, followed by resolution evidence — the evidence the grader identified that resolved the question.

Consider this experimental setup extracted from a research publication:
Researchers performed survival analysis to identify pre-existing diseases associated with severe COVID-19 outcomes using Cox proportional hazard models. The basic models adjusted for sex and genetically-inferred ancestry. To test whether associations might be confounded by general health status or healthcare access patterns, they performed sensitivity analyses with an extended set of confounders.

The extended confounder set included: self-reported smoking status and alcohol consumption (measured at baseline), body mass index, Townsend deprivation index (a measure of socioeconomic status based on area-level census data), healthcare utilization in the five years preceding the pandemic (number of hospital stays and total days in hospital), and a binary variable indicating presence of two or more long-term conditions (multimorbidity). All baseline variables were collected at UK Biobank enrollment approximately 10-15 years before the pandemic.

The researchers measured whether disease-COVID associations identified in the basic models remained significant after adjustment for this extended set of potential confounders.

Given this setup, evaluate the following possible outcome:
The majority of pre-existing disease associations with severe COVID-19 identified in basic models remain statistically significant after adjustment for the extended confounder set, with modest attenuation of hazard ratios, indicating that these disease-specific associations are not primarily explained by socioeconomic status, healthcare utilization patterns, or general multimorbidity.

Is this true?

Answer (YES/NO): YES